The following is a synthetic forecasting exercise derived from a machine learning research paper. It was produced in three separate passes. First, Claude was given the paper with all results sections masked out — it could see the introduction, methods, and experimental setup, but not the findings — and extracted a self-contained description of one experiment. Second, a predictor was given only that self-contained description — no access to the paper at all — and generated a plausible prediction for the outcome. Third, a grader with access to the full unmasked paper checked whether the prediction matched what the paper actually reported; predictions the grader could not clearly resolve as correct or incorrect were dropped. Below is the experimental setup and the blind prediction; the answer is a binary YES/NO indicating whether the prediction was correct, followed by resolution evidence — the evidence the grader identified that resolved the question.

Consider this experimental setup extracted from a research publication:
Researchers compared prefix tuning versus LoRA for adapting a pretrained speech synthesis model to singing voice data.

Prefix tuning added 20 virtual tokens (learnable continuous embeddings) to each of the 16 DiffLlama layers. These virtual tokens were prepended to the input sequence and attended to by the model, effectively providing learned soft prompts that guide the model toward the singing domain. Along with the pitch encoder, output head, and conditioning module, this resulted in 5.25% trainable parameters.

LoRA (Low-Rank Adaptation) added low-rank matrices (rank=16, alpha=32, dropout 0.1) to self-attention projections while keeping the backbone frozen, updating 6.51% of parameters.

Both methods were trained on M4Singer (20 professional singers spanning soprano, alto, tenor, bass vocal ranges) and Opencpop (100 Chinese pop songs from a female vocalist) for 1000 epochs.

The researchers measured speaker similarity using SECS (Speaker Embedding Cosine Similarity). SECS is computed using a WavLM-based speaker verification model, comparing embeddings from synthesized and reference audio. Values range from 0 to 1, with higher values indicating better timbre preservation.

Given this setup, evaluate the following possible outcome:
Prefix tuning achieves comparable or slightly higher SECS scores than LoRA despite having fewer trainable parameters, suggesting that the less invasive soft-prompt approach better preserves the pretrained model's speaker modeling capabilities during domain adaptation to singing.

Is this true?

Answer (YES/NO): NO